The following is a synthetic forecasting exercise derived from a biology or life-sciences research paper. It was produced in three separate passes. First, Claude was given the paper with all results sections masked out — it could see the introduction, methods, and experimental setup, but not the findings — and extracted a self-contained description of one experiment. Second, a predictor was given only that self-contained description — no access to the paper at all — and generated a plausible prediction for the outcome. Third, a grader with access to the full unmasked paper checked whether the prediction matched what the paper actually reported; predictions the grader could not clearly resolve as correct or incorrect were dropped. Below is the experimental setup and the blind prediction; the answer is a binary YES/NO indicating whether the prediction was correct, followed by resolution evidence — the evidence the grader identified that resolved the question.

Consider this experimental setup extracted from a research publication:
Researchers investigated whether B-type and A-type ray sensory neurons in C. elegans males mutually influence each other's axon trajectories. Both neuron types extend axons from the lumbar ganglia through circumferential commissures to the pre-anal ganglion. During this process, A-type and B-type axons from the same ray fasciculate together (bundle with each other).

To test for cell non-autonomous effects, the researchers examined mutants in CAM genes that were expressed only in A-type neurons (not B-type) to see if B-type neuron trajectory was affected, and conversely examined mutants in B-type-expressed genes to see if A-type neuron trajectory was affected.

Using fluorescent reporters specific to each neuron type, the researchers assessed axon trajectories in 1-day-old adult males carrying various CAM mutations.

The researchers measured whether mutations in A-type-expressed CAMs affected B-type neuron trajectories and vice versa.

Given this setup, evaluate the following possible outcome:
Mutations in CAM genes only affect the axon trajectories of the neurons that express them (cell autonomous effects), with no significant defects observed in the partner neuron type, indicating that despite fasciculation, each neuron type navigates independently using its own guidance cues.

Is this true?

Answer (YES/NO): NO